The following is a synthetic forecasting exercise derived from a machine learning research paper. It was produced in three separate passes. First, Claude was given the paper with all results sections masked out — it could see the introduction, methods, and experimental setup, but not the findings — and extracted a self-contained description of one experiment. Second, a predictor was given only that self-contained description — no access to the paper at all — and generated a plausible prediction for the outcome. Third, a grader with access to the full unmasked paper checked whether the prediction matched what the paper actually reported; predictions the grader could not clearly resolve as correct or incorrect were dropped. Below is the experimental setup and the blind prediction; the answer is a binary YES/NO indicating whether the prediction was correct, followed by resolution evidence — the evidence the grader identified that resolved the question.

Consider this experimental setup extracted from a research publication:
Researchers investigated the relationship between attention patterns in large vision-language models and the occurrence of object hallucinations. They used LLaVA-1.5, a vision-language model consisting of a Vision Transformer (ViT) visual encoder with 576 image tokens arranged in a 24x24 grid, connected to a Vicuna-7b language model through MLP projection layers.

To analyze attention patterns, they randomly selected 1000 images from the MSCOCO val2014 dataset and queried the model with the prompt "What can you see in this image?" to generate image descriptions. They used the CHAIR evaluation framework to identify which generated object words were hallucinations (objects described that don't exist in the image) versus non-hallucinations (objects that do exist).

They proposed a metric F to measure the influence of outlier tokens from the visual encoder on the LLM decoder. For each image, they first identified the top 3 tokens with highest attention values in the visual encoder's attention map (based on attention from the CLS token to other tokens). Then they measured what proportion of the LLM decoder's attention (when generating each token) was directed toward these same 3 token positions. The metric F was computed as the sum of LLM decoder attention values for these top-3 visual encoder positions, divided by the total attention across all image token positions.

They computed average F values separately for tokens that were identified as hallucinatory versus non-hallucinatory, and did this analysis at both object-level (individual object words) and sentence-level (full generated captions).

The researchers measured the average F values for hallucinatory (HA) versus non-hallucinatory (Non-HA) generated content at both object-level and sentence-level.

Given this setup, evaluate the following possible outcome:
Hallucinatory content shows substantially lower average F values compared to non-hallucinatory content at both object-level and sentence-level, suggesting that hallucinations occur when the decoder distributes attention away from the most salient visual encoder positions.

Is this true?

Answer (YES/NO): NO